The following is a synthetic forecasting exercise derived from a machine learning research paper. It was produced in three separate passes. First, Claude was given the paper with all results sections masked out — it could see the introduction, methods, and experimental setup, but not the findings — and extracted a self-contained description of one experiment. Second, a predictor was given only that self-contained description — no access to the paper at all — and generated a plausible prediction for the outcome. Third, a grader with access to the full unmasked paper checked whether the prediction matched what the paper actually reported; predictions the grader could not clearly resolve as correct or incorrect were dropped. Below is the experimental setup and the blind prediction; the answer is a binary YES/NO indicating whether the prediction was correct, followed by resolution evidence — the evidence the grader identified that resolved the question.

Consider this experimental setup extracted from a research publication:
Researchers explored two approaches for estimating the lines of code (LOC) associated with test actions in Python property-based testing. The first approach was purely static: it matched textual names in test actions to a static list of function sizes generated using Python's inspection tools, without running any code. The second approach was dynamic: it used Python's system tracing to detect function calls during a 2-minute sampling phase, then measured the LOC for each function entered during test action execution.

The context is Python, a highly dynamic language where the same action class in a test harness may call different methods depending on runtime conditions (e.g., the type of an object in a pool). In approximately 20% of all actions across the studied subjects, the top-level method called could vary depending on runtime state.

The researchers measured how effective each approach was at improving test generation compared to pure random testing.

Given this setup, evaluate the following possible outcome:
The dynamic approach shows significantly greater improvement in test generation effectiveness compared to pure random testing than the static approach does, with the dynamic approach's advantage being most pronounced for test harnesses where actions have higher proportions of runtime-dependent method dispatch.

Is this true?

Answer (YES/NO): NO